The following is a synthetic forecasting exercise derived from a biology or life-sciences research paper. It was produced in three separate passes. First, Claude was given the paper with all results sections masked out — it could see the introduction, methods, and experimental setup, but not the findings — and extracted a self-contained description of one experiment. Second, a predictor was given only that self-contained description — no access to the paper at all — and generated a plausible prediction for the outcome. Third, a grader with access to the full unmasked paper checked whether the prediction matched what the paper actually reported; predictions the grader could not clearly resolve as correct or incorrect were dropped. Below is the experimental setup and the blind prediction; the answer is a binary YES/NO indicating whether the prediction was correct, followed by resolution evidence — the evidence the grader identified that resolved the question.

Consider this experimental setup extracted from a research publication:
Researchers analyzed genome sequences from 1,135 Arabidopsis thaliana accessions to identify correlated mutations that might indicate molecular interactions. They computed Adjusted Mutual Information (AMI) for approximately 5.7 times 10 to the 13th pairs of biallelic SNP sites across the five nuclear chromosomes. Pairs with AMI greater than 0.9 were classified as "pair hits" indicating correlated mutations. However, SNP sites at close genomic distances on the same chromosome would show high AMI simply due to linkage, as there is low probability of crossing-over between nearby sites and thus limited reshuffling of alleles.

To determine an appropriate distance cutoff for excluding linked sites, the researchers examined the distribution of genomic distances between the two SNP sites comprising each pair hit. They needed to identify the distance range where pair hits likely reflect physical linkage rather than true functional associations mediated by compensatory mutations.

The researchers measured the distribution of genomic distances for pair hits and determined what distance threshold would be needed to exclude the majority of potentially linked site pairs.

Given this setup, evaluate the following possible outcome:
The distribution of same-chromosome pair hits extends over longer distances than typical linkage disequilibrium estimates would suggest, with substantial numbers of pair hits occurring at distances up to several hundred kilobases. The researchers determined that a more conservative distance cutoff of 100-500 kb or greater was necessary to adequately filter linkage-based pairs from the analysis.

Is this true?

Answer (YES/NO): NO